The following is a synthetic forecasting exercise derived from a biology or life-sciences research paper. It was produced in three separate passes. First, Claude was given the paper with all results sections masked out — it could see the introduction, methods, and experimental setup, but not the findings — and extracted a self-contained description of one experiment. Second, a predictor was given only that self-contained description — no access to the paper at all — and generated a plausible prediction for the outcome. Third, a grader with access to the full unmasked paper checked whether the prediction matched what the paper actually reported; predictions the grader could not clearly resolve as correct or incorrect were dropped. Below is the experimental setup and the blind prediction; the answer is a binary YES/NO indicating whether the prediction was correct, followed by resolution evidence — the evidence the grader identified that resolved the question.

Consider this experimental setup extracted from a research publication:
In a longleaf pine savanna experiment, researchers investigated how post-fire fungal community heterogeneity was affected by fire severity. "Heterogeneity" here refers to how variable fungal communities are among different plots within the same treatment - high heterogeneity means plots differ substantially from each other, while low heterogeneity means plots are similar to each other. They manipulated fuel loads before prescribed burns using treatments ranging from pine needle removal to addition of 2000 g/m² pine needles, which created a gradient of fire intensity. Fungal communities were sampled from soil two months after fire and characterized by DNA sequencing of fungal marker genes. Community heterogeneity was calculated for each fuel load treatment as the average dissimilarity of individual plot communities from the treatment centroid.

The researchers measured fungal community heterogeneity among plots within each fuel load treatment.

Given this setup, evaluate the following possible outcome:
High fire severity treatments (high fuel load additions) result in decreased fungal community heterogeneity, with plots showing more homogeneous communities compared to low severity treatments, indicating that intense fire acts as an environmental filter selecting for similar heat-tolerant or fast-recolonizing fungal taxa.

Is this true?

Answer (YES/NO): YES